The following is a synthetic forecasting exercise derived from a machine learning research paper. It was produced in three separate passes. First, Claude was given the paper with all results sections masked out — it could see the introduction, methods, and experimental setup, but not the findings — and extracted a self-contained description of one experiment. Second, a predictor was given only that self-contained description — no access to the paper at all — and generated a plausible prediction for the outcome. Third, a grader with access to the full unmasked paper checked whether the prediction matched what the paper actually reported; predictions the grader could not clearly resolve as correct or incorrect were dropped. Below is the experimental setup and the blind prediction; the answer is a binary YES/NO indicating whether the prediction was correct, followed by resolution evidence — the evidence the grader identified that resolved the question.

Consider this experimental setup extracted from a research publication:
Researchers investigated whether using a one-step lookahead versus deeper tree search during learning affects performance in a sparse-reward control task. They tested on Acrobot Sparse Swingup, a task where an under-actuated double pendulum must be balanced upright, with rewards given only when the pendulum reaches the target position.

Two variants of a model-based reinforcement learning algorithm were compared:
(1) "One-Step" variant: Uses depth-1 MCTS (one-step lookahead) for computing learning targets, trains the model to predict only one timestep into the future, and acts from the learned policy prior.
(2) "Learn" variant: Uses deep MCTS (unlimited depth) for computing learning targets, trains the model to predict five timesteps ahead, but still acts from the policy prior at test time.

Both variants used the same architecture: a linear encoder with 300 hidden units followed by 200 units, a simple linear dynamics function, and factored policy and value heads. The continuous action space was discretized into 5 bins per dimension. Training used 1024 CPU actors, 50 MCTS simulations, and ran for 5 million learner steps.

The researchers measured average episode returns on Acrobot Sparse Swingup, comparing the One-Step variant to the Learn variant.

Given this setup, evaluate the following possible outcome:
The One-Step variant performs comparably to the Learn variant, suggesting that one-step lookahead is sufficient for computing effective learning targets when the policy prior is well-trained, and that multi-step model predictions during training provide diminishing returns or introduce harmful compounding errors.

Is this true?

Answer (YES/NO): NO